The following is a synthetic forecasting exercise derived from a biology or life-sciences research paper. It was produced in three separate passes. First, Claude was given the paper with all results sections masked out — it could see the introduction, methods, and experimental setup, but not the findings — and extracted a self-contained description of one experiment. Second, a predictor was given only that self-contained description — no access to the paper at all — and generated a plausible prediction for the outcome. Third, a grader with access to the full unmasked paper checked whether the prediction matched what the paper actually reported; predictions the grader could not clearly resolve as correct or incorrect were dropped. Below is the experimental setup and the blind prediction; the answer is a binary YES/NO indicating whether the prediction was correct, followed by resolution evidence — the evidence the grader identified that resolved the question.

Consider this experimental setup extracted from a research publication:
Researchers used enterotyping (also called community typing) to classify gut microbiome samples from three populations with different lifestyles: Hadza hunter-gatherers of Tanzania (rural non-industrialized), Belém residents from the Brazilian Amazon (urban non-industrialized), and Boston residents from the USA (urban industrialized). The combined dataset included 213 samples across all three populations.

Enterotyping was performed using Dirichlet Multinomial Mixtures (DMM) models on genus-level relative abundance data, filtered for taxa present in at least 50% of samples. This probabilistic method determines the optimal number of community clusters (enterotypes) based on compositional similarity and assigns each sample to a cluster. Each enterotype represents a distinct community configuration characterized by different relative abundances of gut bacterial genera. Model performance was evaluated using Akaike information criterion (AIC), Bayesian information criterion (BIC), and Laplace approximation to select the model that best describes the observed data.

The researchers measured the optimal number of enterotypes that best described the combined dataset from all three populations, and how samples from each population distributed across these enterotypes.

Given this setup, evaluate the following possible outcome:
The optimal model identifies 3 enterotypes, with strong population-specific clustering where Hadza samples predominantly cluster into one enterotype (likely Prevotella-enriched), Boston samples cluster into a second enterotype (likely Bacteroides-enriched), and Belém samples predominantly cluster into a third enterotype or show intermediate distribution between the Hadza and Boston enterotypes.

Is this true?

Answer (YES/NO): NO